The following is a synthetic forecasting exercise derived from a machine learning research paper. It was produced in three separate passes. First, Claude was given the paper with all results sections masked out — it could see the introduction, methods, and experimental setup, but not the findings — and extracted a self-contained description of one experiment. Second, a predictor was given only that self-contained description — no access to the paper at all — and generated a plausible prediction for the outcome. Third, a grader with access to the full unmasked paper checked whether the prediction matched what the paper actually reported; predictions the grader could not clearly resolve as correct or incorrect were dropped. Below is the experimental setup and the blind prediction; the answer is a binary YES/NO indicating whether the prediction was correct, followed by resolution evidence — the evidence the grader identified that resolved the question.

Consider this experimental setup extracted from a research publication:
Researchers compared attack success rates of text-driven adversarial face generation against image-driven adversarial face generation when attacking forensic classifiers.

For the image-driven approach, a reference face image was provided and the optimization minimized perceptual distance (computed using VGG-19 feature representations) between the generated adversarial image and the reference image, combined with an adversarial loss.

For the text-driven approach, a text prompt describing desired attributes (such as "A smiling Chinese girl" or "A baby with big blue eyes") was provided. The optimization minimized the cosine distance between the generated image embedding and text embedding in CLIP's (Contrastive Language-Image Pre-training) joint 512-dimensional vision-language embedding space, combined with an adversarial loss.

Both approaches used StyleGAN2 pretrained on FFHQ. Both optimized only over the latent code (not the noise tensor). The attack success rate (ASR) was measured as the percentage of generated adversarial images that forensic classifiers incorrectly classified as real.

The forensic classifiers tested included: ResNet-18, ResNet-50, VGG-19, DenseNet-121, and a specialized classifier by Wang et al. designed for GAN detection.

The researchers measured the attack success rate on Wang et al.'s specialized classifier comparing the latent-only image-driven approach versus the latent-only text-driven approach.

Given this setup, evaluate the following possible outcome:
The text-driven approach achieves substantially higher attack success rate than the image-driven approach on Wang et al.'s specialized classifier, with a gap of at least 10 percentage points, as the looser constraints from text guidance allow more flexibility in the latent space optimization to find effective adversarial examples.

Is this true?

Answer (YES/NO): NO